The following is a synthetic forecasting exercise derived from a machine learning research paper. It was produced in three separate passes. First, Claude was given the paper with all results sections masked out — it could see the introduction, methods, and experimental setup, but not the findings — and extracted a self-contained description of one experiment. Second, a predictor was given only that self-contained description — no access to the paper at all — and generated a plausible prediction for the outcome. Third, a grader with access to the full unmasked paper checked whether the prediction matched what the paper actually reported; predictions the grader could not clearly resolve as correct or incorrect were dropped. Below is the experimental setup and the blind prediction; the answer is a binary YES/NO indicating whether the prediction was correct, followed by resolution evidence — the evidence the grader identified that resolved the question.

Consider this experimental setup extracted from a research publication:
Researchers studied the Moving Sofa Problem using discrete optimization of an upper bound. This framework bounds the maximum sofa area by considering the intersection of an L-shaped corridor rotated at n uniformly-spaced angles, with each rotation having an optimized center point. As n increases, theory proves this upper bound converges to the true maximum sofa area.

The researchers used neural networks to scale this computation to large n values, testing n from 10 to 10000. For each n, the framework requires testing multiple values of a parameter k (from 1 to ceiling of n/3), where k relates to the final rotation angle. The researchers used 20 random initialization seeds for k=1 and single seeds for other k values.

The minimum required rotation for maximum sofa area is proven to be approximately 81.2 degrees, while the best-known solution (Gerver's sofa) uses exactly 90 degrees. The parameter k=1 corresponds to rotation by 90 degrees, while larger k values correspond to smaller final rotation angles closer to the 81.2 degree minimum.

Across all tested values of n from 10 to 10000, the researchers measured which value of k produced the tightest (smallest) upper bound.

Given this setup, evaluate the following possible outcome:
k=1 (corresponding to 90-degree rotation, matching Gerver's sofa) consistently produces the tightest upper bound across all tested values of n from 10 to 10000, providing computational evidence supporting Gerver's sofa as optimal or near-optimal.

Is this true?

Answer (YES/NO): NO